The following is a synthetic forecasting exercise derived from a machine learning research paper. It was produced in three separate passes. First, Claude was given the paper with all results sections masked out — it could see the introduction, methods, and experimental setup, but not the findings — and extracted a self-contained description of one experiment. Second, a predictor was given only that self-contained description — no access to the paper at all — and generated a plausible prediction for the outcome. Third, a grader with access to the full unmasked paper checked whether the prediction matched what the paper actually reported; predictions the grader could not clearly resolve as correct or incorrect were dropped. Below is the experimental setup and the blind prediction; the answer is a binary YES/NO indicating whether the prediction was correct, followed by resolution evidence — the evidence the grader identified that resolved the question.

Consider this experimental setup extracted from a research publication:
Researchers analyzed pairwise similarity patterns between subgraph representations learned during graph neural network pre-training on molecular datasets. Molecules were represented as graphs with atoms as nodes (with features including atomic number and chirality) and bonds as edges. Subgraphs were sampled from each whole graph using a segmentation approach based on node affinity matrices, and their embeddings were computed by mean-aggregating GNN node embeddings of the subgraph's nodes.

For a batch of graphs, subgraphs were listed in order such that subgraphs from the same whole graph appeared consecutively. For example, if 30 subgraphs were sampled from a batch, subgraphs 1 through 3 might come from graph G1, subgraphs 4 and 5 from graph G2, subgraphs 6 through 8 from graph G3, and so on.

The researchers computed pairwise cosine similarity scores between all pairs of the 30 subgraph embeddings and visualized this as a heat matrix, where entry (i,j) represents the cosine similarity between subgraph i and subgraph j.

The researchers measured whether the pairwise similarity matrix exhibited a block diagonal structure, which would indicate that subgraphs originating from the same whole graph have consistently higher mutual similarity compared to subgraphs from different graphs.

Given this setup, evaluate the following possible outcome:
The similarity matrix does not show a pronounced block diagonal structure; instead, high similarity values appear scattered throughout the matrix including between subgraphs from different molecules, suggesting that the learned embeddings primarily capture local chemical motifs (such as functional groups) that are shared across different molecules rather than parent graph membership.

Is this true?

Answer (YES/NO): NO